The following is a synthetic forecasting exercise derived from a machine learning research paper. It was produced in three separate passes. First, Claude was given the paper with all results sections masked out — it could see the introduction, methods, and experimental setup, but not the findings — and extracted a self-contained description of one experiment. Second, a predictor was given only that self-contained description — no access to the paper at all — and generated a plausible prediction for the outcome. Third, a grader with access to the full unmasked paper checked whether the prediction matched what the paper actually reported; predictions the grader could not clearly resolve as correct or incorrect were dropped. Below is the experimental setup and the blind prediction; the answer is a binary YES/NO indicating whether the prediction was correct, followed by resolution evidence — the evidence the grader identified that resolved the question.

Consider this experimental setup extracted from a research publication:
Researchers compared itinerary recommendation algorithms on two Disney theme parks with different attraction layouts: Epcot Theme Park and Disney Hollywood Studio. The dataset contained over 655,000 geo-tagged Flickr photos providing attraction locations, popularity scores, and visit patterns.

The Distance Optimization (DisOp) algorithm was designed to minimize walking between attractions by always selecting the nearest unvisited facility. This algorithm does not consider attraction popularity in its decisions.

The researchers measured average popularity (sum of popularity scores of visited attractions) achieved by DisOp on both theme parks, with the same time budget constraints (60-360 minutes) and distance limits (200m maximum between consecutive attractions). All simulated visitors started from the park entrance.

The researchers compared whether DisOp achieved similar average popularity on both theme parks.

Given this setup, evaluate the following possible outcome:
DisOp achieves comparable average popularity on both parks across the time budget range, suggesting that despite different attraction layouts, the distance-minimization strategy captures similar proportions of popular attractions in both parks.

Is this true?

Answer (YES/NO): NO